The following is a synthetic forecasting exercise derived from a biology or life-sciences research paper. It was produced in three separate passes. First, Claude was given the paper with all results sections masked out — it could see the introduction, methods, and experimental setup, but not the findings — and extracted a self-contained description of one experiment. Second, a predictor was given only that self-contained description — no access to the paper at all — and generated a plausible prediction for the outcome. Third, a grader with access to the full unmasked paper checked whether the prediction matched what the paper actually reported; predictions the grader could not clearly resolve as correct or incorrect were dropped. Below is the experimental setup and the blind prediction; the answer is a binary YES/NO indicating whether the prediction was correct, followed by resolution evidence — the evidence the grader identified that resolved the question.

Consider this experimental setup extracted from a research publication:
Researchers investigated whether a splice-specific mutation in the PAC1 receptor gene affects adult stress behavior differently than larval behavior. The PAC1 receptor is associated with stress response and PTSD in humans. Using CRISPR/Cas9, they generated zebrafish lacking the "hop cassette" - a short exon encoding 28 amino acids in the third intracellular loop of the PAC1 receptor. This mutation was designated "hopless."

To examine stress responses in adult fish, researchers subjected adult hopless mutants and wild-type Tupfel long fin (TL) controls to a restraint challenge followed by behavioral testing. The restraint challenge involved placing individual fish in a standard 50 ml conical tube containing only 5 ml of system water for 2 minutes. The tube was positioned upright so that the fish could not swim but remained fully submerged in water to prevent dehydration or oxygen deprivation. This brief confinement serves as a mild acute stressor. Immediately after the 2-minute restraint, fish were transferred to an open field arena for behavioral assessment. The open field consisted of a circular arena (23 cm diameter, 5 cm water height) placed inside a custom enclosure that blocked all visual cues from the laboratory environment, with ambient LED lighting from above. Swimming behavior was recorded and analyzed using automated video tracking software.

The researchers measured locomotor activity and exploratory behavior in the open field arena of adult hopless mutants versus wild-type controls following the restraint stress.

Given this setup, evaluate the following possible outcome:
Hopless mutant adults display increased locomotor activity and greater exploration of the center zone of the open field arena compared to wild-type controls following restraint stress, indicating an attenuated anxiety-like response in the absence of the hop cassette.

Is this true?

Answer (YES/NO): YES